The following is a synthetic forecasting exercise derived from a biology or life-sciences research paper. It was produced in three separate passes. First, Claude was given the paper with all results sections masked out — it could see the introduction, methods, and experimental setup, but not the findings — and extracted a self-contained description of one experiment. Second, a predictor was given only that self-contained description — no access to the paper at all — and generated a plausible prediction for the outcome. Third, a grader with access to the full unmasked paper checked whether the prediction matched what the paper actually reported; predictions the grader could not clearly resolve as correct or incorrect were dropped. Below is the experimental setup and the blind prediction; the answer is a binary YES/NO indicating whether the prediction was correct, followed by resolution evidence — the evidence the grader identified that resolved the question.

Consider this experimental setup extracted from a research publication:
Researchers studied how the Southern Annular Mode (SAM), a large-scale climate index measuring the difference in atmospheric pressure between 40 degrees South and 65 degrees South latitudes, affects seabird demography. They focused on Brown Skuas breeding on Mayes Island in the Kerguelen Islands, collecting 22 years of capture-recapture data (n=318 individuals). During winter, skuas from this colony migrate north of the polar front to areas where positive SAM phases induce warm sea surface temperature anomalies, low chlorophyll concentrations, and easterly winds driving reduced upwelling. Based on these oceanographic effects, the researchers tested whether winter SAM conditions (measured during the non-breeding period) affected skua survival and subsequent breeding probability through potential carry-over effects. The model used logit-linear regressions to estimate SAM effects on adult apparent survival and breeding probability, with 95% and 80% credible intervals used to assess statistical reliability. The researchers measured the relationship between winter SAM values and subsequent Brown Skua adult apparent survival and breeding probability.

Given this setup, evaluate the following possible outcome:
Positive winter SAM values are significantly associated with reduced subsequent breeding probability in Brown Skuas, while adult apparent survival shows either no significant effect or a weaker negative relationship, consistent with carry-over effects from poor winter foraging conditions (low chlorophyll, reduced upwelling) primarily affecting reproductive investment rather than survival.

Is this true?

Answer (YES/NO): NO